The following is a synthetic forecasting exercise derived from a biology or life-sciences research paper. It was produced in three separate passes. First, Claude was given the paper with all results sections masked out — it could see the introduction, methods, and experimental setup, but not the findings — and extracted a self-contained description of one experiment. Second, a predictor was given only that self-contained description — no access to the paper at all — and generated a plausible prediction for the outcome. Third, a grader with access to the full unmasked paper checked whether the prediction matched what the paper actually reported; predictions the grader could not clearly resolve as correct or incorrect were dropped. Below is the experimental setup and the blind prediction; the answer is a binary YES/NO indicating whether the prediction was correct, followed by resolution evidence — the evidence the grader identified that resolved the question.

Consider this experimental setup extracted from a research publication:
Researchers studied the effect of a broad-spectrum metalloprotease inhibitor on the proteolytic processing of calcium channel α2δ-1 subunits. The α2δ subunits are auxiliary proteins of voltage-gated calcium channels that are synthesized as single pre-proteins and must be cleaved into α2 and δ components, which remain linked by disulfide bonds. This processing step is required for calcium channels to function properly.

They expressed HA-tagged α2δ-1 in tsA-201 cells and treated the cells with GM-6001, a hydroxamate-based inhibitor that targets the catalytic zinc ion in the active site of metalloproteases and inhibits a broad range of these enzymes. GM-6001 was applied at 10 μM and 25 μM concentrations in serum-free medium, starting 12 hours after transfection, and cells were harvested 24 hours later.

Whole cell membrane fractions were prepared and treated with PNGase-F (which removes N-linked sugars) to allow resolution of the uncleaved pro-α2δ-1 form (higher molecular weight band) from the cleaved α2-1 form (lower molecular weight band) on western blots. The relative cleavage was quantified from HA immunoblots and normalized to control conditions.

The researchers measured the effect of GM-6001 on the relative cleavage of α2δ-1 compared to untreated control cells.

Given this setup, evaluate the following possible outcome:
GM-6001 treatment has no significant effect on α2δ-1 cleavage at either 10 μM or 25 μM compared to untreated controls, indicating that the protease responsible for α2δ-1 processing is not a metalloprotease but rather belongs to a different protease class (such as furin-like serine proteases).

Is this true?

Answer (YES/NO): NO